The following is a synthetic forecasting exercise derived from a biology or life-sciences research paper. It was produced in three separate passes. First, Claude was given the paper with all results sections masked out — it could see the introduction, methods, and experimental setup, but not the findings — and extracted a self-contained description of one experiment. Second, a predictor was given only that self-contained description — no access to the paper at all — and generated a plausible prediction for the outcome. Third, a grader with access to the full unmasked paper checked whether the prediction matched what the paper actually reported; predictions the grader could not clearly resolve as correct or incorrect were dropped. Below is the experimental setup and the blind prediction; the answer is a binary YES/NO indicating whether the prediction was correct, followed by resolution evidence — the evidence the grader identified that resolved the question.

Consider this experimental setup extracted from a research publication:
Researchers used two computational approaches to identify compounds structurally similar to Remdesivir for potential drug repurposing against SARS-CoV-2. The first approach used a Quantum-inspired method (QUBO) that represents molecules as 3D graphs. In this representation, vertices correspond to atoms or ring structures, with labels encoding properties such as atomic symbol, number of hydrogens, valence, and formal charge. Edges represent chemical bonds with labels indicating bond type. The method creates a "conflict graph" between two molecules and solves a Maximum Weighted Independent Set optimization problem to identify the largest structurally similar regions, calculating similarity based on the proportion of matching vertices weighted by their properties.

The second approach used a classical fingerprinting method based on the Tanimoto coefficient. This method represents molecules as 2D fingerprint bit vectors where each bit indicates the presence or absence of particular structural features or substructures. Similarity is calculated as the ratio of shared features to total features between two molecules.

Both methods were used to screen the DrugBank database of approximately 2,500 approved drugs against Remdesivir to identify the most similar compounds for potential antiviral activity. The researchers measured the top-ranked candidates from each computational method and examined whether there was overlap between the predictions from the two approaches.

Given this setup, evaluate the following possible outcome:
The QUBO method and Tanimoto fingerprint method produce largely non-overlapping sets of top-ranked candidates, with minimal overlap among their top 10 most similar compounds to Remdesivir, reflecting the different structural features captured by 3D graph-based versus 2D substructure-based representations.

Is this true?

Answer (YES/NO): YES